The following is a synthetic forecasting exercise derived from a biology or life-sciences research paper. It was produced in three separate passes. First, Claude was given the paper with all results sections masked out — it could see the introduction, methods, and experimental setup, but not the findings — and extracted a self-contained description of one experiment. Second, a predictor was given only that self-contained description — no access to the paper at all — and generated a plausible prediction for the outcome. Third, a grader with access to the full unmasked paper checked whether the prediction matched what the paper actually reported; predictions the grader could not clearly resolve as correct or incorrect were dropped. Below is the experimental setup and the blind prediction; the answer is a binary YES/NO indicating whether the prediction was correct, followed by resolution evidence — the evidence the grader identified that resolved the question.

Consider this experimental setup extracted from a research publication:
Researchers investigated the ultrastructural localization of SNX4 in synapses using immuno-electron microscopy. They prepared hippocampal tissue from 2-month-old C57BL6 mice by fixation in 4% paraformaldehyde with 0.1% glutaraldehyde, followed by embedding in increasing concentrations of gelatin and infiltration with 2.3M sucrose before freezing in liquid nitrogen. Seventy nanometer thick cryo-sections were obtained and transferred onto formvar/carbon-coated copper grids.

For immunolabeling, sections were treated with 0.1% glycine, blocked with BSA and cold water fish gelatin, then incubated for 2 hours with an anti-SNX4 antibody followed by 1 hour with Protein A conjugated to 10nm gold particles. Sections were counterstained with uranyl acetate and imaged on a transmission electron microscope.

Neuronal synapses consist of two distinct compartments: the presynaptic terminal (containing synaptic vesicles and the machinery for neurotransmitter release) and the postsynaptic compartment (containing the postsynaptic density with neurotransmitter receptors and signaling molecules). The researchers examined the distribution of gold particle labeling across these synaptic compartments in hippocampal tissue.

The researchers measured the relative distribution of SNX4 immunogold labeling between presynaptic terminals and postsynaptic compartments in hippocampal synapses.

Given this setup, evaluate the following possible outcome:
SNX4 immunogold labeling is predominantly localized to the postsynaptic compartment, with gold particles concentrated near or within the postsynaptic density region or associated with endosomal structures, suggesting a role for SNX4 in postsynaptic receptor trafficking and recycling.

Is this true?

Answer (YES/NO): NO